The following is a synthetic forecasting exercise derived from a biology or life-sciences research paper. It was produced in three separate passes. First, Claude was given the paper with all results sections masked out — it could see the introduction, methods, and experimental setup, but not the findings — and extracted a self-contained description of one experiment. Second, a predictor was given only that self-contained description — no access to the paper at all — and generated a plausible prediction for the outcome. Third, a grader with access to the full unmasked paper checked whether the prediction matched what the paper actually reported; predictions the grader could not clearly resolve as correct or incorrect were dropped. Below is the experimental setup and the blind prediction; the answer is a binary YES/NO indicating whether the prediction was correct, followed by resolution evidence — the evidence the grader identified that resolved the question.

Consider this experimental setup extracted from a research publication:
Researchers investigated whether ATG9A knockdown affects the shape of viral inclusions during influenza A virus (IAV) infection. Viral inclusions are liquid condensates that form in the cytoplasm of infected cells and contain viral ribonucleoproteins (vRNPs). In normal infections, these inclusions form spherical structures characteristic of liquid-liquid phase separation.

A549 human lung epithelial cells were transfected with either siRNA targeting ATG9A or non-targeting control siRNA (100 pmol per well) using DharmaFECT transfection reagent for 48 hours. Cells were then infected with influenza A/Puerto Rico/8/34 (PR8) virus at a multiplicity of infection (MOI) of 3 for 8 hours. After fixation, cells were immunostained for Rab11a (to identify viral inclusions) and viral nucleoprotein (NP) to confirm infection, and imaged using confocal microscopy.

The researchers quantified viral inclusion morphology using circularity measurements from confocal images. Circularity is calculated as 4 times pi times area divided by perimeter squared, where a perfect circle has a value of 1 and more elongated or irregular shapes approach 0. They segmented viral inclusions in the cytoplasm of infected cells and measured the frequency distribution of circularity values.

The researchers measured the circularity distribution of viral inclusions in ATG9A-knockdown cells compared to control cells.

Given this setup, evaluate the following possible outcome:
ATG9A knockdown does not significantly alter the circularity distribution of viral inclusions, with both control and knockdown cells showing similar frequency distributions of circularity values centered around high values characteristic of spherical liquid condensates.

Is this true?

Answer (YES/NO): NO